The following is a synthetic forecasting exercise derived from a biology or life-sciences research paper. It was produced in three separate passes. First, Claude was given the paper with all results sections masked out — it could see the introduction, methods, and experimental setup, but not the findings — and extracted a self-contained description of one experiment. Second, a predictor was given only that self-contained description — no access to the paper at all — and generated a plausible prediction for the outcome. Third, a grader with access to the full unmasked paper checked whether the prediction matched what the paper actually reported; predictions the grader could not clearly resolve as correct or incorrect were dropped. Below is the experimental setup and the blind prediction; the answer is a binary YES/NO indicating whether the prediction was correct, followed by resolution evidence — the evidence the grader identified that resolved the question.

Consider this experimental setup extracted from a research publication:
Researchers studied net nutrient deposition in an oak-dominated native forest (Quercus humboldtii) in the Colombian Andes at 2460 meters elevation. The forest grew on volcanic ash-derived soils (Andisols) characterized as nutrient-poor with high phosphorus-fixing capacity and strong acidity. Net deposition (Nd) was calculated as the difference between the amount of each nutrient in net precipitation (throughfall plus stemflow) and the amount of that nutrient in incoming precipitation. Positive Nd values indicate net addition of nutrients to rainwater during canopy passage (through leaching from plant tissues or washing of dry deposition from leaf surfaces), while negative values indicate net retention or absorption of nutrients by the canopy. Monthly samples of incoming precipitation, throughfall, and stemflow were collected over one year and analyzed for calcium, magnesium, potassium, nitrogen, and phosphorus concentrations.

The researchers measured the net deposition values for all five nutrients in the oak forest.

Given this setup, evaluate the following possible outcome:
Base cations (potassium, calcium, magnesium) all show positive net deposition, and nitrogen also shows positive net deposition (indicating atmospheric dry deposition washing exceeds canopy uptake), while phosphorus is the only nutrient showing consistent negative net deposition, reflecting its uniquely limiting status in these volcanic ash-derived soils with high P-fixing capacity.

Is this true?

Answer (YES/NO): NO